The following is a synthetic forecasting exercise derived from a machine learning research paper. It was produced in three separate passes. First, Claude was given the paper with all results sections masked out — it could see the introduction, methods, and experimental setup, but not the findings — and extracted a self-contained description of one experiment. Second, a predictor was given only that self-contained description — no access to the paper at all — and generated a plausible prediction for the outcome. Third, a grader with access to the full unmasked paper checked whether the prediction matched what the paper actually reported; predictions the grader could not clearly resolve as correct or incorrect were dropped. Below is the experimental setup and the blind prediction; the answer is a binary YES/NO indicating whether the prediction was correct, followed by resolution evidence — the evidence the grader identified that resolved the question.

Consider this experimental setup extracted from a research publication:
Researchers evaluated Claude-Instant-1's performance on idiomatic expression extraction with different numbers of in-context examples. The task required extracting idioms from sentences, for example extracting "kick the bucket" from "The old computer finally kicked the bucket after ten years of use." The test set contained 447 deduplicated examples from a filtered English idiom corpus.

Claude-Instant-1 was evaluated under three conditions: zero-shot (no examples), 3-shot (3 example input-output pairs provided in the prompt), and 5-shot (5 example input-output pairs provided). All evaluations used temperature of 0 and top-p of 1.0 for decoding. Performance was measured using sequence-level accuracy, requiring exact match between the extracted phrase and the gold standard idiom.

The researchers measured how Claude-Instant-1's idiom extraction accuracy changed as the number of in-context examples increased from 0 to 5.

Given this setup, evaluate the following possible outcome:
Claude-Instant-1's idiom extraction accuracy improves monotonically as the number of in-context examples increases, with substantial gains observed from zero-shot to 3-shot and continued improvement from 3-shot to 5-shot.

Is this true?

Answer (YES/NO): NO